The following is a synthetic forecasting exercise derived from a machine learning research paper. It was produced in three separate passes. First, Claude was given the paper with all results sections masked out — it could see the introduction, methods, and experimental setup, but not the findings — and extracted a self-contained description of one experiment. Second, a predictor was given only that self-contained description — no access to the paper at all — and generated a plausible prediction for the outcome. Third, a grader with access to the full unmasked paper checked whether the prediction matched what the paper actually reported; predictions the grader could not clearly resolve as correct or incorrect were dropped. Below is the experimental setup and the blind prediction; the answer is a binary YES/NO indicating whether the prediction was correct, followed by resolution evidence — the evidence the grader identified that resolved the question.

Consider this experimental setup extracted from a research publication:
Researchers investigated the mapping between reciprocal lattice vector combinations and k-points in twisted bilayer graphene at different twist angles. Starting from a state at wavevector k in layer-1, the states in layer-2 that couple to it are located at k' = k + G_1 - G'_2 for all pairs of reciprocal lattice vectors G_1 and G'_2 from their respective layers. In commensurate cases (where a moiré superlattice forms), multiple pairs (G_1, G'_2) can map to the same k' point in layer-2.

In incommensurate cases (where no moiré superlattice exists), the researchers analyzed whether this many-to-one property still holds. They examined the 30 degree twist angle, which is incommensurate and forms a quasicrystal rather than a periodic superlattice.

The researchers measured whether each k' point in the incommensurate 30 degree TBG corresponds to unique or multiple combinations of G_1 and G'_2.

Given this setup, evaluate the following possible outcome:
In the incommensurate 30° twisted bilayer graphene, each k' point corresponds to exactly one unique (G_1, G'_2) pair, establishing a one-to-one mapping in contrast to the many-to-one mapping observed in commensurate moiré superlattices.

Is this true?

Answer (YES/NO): YES